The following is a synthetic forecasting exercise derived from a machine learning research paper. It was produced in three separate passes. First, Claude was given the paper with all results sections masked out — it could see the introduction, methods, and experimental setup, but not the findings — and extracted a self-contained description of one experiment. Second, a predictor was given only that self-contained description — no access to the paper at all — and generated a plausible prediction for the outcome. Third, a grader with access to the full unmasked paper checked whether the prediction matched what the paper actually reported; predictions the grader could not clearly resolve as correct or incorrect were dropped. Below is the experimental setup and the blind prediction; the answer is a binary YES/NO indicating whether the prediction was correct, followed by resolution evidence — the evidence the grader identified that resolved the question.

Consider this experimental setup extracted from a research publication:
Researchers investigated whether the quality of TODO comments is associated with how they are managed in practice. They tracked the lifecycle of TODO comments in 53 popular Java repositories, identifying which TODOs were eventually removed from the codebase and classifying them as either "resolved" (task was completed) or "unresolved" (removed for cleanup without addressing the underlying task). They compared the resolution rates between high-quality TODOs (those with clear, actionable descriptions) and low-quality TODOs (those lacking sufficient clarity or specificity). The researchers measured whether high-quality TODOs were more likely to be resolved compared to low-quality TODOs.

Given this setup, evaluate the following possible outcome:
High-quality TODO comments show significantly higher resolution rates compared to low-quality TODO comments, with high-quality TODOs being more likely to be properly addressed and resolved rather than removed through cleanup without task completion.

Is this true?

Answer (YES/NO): NO